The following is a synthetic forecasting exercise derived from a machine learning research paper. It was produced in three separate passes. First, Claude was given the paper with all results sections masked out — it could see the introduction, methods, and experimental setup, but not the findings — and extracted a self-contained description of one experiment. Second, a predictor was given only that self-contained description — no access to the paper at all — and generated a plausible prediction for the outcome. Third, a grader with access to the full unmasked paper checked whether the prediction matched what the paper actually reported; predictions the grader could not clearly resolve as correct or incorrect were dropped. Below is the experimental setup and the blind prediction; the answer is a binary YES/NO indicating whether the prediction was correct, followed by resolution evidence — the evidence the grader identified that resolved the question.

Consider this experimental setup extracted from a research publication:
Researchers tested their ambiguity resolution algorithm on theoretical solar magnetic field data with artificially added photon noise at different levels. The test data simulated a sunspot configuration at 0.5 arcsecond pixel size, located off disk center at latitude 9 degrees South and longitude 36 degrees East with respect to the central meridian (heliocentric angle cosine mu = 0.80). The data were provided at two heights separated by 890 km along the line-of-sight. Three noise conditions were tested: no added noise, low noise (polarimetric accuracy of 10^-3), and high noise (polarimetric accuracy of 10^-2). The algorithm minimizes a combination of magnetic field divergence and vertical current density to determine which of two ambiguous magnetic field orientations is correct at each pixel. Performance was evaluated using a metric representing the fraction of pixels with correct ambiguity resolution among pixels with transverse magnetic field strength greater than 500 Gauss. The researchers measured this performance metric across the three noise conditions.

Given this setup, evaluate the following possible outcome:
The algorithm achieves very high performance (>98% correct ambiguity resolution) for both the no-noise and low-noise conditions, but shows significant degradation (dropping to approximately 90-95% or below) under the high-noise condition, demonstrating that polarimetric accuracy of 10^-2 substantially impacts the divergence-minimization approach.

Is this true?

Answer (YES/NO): YES